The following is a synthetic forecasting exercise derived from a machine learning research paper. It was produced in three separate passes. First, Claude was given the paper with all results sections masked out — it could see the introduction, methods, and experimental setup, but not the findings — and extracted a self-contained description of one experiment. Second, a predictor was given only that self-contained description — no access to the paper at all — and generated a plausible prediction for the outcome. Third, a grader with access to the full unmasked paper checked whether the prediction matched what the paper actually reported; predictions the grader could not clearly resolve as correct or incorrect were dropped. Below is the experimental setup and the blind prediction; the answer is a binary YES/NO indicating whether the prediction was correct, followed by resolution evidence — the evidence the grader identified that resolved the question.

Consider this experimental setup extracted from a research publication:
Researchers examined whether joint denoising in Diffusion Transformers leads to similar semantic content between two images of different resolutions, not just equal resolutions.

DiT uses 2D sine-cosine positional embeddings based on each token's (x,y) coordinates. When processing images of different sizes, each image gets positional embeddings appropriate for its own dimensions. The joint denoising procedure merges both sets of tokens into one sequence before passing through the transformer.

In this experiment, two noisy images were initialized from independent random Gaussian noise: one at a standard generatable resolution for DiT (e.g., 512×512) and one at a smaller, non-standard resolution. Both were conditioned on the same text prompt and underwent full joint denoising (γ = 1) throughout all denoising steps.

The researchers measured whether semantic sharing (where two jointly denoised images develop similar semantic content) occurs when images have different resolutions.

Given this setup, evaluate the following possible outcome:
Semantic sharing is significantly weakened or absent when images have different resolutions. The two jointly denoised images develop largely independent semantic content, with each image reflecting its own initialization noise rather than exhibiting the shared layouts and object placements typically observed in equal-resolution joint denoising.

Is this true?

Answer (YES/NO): NO